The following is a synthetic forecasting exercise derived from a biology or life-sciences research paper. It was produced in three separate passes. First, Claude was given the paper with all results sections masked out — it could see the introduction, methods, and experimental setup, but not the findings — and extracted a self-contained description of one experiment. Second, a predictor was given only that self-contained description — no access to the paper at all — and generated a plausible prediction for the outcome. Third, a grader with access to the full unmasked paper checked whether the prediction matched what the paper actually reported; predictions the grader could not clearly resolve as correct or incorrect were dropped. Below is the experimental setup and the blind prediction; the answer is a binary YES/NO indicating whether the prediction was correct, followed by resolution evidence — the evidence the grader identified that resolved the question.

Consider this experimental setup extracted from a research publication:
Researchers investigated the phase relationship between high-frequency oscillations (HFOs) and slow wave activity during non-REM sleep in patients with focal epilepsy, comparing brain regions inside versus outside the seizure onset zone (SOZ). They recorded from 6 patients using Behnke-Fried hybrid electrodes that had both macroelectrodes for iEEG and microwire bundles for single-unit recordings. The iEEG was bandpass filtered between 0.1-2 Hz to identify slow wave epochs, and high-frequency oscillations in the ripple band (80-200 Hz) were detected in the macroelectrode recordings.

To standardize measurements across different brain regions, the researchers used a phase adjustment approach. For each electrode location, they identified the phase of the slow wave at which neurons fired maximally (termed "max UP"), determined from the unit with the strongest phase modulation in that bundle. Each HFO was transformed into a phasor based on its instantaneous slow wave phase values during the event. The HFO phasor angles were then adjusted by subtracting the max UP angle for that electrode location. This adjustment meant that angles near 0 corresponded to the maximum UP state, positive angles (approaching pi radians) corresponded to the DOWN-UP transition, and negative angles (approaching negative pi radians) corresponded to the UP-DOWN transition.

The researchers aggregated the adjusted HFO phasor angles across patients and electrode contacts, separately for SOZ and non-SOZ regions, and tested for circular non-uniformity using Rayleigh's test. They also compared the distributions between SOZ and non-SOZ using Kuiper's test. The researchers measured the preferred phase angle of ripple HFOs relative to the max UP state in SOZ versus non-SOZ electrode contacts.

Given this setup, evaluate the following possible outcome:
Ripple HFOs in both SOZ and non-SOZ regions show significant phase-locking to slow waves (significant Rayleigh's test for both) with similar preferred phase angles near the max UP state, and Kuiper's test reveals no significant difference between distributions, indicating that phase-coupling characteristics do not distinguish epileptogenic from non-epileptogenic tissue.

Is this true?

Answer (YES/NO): NO